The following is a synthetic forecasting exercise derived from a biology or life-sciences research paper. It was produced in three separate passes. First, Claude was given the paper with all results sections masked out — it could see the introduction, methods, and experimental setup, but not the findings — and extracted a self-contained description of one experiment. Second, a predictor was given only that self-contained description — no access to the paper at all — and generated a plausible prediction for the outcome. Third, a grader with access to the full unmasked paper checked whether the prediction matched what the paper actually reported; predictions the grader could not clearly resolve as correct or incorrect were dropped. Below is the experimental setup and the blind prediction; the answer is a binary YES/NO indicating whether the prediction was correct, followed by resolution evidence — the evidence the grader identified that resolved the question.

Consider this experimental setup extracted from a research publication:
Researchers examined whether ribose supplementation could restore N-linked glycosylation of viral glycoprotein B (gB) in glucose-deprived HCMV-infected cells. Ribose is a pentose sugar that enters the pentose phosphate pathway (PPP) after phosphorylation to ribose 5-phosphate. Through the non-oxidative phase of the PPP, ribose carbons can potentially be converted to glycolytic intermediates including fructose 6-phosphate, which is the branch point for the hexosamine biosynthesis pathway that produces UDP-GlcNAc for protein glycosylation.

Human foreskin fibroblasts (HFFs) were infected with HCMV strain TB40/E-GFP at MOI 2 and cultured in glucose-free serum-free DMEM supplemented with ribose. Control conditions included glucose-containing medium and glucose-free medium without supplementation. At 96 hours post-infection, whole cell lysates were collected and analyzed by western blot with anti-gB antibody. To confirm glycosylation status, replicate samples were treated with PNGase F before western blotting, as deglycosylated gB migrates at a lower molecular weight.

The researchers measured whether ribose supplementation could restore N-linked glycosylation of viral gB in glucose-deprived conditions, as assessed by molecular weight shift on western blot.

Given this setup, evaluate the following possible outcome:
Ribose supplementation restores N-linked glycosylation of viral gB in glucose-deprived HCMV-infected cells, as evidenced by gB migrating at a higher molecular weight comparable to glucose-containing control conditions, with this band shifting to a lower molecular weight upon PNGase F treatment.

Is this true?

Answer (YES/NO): NO